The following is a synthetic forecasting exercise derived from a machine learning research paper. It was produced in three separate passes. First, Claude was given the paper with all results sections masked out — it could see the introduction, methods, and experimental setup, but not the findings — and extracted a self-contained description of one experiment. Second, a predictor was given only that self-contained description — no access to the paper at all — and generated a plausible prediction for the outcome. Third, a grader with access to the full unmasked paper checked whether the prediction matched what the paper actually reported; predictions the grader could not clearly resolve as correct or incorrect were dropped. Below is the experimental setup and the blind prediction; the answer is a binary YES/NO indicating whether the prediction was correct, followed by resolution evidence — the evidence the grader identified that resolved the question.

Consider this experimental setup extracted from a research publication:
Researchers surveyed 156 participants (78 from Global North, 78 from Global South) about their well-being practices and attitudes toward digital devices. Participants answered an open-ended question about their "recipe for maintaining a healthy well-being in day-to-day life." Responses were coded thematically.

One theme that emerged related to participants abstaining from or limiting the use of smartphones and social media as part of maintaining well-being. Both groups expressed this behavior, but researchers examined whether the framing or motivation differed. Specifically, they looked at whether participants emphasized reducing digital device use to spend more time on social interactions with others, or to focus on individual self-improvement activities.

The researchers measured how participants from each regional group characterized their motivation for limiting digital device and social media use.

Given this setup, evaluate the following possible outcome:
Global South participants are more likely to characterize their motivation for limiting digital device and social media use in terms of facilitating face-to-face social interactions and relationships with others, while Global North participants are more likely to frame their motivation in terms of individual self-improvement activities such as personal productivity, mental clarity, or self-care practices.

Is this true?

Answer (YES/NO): YES